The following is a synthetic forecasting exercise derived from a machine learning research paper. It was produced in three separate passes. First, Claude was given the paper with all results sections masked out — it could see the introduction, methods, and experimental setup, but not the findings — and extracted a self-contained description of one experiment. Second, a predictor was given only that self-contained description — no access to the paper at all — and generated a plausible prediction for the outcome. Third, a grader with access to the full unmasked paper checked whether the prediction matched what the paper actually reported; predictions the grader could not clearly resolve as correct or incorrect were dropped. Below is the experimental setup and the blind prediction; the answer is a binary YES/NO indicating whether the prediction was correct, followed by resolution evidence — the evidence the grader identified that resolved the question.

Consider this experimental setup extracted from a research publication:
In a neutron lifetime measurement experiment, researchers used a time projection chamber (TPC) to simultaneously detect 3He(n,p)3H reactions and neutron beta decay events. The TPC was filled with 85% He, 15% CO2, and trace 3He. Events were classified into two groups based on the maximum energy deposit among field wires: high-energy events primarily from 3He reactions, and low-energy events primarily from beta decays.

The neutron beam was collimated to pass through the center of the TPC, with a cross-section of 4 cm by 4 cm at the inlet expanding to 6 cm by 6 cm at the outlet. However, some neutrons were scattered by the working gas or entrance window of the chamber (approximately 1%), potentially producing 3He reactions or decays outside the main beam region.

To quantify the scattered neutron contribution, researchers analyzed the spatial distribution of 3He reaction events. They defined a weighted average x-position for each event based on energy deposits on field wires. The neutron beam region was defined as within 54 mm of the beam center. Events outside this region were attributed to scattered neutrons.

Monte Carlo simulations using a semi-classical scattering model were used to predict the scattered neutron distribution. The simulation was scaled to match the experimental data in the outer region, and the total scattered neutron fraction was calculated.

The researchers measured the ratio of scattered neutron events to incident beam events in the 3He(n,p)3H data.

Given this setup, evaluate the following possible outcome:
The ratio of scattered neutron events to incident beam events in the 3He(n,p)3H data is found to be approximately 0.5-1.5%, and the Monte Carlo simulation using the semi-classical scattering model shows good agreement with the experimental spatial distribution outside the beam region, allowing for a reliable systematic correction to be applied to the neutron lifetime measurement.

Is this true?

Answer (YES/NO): NO